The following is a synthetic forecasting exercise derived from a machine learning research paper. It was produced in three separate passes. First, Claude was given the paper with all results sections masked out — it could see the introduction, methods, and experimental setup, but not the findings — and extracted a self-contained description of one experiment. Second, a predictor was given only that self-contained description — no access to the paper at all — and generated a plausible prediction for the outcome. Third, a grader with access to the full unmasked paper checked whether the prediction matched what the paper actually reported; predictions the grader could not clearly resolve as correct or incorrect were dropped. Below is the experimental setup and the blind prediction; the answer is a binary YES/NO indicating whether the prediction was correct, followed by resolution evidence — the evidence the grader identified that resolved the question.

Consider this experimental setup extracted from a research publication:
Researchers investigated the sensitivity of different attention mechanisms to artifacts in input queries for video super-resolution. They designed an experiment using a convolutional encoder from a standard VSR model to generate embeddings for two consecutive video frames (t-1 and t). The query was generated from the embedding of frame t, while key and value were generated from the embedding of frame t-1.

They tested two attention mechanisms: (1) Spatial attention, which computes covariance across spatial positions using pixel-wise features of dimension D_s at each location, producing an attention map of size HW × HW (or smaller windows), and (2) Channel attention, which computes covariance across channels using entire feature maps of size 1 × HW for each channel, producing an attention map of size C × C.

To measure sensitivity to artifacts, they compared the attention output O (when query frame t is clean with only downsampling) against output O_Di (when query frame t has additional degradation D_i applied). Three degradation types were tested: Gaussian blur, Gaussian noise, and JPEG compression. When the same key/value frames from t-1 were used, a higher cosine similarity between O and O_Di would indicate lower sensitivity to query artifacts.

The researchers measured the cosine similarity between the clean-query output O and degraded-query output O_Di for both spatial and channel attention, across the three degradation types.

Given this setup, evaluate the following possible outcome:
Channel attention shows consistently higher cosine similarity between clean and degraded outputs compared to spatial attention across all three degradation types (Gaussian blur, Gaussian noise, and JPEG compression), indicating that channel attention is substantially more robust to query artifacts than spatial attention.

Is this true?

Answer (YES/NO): YES